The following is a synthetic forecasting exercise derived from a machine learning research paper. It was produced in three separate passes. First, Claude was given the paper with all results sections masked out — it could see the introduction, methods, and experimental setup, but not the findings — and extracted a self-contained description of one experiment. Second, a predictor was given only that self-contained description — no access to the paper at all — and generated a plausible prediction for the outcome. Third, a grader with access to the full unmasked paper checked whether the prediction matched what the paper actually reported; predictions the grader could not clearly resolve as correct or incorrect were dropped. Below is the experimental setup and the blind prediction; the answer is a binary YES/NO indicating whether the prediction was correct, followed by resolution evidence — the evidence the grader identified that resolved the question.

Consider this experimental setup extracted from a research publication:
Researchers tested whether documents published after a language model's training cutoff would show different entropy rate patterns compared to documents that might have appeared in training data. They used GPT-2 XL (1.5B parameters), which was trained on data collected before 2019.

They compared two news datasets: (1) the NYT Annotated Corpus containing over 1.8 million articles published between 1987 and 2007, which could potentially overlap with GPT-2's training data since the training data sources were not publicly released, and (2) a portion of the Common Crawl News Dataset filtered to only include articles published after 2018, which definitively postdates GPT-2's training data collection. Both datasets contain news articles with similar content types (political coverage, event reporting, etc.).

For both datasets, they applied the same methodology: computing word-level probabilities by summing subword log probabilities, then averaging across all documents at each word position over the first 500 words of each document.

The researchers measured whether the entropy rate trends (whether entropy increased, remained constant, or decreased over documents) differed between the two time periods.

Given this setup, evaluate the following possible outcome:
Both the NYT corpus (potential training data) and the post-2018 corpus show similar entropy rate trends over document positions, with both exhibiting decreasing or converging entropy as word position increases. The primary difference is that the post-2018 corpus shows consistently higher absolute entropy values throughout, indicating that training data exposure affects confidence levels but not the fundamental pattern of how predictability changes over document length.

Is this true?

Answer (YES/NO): NO